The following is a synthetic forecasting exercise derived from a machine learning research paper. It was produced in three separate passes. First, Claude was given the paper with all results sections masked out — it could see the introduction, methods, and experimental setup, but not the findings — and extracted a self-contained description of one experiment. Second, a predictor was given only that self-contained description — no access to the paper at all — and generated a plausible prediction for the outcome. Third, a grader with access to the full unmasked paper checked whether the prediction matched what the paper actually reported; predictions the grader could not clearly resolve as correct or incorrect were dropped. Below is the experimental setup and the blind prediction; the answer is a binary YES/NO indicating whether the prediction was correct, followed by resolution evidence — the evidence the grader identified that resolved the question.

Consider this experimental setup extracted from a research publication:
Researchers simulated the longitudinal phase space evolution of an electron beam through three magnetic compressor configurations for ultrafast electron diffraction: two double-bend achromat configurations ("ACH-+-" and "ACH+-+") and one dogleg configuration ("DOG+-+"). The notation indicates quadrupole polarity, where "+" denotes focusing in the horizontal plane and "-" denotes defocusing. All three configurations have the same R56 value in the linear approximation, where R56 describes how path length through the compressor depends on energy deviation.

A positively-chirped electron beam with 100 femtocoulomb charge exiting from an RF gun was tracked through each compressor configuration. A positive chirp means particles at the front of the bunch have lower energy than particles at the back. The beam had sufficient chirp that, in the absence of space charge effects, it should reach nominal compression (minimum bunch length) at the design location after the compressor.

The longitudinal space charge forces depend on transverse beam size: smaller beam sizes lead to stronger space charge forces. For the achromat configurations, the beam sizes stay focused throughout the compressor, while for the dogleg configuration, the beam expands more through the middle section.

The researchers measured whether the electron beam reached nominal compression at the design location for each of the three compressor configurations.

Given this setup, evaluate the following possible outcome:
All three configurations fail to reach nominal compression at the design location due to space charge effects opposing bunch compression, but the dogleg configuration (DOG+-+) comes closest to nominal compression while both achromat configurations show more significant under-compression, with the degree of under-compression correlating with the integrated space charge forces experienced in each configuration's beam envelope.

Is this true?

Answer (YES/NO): NO